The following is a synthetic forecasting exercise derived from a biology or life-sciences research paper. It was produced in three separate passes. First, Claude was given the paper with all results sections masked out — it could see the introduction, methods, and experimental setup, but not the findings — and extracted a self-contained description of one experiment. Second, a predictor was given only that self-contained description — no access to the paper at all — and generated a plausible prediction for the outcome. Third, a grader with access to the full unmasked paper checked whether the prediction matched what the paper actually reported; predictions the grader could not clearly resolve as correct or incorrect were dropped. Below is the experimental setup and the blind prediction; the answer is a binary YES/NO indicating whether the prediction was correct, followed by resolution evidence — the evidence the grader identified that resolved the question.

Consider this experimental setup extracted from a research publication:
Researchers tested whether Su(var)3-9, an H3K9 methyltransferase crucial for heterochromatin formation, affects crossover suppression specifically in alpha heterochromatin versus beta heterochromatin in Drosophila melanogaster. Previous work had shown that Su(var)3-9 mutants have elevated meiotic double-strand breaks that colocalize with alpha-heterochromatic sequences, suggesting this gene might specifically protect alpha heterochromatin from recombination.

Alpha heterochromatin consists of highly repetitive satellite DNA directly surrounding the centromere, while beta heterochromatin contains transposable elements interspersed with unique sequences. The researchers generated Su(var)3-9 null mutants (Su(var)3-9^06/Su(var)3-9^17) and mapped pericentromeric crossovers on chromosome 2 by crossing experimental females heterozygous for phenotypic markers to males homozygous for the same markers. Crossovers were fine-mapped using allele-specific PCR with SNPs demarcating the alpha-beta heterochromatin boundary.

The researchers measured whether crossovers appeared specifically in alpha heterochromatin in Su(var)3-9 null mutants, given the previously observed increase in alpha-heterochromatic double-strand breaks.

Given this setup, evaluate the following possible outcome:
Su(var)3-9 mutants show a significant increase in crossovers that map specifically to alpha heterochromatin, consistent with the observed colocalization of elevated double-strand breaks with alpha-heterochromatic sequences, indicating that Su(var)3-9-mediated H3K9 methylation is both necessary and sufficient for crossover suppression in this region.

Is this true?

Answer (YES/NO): NO